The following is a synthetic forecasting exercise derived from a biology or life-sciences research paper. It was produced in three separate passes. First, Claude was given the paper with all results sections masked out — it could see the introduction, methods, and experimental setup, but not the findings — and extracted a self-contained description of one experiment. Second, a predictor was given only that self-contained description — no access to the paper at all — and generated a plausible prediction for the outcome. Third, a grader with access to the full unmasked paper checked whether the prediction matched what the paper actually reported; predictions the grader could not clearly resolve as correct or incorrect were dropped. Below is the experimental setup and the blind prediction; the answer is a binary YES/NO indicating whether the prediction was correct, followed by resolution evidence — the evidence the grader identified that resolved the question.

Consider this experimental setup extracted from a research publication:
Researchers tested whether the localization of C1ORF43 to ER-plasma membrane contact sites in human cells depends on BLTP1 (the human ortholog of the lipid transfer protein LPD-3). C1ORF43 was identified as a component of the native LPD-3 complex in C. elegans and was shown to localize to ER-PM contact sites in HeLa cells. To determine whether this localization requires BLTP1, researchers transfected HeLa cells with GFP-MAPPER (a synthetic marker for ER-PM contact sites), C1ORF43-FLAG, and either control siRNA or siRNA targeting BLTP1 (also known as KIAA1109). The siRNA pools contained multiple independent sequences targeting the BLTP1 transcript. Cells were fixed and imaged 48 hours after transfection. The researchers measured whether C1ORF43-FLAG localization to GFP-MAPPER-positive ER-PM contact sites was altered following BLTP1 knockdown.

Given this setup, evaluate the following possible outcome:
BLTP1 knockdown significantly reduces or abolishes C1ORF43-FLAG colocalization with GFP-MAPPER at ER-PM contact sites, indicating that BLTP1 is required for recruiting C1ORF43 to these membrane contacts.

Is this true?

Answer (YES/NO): YES